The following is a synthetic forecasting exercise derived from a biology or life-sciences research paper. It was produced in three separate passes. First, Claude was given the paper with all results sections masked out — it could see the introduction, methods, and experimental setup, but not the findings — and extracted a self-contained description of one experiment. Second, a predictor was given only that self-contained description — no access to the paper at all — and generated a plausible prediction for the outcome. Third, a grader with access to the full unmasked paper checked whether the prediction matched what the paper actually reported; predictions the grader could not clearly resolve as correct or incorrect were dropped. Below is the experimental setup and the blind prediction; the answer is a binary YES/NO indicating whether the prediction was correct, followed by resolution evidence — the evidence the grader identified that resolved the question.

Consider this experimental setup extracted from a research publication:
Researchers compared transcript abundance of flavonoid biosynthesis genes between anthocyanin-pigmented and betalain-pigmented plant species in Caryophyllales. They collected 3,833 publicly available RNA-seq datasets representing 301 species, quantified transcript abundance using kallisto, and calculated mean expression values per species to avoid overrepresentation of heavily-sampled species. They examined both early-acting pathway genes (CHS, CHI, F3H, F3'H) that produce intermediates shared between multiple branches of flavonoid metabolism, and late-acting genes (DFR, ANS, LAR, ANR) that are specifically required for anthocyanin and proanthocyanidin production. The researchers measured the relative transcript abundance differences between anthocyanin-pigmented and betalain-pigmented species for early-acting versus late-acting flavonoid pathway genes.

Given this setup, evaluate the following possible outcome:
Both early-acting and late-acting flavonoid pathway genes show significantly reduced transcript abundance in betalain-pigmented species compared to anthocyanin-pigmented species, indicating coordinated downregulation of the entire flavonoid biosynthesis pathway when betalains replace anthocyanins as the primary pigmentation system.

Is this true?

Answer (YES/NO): NO